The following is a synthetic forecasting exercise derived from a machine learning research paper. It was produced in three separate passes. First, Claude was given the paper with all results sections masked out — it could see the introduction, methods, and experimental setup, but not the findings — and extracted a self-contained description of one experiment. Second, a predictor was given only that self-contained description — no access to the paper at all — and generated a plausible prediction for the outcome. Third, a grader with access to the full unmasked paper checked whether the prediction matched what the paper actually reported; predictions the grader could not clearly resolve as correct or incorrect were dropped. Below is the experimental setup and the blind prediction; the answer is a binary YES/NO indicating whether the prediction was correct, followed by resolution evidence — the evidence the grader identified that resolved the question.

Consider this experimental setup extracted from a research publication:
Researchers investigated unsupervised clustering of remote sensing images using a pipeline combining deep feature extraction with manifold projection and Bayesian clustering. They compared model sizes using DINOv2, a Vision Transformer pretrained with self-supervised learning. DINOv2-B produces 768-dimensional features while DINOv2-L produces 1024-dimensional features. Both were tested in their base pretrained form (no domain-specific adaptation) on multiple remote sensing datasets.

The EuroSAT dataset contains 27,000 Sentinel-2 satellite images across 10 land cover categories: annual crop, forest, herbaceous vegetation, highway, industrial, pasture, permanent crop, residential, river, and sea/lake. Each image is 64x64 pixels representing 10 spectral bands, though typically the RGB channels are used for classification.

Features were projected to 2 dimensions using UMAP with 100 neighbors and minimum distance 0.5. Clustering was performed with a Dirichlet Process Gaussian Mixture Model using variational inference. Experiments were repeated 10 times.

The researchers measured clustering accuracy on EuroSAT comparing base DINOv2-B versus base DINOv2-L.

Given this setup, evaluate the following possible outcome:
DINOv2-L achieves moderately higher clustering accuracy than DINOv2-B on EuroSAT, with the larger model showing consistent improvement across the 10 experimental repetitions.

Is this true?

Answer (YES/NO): YES